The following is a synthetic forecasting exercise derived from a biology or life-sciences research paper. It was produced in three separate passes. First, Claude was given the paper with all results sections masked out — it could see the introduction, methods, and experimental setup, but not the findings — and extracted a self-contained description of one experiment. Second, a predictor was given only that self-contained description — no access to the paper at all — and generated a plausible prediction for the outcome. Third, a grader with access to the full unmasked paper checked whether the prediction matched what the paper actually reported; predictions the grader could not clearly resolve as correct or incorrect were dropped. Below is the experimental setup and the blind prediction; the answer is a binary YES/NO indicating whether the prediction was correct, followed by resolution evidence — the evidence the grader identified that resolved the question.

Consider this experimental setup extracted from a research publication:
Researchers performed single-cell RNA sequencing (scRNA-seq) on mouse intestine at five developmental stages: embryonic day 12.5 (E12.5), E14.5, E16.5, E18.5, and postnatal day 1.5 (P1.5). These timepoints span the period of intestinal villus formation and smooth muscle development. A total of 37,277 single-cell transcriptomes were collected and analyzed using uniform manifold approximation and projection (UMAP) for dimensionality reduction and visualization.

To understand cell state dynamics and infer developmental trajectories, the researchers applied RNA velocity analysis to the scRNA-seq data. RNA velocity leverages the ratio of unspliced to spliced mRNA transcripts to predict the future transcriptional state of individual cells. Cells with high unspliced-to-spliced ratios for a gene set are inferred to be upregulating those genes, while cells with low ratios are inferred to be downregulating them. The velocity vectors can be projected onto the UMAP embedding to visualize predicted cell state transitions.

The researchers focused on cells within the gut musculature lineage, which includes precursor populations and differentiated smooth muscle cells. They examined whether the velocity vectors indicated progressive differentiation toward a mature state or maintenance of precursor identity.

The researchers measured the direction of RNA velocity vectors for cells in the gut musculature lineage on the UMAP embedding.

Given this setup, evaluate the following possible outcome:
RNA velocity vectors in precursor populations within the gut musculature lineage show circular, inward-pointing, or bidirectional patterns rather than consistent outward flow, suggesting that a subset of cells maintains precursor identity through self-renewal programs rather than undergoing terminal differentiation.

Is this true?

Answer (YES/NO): NO